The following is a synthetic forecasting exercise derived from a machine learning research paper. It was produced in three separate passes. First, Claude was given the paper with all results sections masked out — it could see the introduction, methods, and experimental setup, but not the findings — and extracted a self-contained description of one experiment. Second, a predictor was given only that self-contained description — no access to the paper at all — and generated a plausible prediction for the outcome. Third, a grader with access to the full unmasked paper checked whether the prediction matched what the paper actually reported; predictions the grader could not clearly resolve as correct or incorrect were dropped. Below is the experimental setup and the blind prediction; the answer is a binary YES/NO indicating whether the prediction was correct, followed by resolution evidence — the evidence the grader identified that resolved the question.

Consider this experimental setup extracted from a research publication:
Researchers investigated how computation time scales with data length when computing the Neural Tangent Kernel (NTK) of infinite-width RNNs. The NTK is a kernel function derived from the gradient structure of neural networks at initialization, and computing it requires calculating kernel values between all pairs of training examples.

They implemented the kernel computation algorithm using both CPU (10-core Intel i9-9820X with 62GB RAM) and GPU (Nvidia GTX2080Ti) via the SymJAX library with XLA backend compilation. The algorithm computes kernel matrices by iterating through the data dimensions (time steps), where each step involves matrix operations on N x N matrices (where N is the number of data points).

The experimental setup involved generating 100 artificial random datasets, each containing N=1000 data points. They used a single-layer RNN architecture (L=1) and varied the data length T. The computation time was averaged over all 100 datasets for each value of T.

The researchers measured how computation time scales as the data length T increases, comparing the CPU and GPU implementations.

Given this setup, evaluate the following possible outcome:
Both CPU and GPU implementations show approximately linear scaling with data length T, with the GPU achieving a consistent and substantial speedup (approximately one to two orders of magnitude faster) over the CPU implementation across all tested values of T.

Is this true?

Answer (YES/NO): NO